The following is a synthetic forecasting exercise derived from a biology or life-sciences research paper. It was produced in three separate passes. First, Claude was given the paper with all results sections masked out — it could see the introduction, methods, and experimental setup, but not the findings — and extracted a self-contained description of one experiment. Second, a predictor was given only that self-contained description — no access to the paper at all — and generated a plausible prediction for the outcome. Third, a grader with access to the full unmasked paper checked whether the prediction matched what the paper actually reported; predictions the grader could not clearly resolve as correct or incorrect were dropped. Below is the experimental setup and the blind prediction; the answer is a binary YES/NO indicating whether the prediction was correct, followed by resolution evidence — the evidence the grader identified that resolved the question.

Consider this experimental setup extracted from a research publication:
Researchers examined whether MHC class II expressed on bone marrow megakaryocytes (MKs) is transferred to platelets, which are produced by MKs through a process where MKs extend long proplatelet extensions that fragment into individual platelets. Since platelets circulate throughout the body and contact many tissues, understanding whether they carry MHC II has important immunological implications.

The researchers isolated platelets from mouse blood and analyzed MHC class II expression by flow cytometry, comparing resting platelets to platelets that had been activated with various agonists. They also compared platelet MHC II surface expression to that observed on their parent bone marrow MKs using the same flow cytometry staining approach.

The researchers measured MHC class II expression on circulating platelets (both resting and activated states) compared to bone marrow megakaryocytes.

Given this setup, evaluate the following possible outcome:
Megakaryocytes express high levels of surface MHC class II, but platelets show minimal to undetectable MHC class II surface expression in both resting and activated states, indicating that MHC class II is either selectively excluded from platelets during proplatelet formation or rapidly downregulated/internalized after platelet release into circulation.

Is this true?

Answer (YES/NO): YES